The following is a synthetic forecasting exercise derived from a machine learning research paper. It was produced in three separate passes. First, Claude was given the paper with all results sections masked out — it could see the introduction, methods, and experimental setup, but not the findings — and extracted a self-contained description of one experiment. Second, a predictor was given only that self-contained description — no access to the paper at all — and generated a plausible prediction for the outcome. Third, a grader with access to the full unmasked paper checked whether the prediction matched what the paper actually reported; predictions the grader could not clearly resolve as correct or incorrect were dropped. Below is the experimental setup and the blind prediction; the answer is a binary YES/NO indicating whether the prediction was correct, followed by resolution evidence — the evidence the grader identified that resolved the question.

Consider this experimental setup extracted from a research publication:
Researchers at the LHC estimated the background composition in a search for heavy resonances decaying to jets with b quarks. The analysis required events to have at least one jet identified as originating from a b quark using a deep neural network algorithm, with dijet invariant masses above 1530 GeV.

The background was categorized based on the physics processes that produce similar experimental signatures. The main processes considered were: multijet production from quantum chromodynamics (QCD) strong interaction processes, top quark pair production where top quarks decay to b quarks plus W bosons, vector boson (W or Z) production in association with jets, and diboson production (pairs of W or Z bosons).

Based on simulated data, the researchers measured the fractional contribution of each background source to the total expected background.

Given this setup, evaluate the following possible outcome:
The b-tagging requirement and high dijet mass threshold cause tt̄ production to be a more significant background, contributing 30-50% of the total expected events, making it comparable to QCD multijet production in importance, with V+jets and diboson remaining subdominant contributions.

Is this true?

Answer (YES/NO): NO